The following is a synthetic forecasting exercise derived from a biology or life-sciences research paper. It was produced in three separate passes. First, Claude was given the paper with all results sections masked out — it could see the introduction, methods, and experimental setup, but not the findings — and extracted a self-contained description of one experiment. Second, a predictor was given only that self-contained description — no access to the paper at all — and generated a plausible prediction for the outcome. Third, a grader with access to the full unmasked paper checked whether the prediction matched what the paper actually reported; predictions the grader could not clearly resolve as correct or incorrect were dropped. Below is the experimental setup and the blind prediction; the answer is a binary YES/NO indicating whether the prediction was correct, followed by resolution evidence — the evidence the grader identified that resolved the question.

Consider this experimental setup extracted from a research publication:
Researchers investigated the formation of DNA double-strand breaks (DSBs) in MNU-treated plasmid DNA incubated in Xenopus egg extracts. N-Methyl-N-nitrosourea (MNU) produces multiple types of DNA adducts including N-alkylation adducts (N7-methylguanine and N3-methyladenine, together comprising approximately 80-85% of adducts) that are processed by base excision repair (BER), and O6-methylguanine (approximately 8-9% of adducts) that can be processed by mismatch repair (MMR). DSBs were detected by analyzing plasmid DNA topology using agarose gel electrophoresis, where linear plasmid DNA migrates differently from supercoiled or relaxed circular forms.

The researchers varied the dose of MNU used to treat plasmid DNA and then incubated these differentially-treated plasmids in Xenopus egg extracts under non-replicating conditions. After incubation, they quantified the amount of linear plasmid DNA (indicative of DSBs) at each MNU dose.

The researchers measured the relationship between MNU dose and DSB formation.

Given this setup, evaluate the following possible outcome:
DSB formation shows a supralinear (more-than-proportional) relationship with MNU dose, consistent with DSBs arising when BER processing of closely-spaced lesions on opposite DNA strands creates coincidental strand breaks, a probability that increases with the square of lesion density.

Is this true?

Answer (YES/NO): NO